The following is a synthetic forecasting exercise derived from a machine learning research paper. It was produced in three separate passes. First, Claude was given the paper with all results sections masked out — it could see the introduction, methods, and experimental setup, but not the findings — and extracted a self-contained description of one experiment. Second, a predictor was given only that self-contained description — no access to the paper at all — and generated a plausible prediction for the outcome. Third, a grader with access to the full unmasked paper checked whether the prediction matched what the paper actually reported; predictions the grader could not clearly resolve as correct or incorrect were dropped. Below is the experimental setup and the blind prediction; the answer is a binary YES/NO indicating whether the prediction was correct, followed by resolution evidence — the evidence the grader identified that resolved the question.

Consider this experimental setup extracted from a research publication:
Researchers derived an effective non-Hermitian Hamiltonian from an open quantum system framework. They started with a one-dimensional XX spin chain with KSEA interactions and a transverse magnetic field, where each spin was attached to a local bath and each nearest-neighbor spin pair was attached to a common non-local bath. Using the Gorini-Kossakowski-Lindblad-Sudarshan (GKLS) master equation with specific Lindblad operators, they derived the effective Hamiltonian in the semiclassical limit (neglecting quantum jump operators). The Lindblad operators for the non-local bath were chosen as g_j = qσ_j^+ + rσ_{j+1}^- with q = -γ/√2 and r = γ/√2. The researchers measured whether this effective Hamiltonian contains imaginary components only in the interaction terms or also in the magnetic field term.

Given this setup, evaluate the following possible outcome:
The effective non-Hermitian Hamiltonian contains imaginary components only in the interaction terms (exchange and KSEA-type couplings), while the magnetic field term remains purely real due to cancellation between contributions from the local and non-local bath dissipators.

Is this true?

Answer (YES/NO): NO